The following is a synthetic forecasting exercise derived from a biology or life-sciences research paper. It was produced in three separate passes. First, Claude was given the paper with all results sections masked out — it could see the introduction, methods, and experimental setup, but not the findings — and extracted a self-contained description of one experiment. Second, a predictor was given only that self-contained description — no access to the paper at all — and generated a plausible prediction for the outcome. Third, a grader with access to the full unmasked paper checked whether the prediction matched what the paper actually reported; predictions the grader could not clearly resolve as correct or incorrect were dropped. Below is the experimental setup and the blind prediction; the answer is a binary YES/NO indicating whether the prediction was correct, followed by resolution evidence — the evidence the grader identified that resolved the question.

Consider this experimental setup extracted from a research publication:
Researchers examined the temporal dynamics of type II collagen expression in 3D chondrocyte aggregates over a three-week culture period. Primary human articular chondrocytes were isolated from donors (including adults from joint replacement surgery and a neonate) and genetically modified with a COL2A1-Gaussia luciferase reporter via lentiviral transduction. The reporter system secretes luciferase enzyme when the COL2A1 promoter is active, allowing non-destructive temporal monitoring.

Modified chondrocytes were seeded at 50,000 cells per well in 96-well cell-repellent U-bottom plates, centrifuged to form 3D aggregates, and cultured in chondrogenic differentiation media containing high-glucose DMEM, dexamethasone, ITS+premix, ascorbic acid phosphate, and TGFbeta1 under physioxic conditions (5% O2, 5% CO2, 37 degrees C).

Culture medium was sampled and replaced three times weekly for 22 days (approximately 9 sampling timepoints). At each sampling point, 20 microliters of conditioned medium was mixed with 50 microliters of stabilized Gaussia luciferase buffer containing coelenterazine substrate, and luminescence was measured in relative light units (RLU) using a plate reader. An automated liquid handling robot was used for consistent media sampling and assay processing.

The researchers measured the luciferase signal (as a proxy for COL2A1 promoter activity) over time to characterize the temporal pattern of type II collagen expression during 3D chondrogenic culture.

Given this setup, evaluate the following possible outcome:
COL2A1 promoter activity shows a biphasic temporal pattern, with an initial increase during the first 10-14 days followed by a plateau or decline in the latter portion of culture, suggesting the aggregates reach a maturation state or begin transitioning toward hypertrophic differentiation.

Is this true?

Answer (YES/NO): YES